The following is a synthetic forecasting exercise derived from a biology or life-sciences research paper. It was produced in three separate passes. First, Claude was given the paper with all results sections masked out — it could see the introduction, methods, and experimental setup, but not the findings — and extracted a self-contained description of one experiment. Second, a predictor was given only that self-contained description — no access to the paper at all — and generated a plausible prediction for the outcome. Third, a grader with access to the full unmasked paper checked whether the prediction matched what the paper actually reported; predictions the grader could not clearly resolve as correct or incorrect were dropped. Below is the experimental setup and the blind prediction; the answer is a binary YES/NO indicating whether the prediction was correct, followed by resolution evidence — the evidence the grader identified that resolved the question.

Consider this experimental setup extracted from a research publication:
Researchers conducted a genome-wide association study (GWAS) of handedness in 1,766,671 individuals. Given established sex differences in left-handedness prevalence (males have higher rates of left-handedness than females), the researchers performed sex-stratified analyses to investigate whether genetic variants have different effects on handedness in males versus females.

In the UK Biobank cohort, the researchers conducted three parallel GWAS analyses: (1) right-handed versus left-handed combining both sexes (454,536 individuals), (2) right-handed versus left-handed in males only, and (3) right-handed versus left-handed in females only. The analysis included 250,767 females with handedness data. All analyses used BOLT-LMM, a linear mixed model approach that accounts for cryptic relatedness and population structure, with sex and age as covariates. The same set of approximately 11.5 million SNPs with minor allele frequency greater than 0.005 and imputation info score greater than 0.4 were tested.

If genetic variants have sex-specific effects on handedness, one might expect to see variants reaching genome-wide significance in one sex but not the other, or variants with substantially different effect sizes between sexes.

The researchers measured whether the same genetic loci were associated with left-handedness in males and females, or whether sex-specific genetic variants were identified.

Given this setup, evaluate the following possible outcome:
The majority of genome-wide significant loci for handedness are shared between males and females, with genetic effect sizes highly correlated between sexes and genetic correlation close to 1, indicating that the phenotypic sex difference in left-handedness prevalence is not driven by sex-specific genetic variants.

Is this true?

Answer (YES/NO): NO